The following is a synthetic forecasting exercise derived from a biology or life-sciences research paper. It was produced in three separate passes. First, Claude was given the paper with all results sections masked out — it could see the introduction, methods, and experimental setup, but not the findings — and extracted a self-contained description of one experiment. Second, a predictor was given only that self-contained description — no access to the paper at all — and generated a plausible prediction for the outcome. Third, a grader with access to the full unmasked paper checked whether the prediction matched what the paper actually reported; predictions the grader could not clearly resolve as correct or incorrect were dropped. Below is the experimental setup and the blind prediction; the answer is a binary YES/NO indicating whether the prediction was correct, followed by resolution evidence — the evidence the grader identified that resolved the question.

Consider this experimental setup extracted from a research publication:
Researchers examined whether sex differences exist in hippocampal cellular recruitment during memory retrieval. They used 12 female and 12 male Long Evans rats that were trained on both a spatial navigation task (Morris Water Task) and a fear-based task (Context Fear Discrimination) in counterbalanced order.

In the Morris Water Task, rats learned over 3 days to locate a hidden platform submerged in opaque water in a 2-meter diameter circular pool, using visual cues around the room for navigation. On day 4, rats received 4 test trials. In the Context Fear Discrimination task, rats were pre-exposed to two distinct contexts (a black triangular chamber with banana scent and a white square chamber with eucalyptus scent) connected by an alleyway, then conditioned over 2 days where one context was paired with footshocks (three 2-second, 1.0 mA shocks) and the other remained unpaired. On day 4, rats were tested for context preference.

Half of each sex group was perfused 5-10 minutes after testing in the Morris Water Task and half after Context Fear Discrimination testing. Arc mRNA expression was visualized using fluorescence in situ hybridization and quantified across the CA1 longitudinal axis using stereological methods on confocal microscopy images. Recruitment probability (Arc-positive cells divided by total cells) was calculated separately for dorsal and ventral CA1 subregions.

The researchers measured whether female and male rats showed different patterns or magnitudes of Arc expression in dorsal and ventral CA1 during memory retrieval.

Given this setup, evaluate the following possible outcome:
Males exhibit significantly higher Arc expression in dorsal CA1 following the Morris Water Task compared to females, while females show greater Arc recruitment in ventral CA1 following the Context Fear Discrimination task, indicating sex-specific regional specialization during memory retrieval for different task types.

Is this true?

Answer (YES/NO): NO